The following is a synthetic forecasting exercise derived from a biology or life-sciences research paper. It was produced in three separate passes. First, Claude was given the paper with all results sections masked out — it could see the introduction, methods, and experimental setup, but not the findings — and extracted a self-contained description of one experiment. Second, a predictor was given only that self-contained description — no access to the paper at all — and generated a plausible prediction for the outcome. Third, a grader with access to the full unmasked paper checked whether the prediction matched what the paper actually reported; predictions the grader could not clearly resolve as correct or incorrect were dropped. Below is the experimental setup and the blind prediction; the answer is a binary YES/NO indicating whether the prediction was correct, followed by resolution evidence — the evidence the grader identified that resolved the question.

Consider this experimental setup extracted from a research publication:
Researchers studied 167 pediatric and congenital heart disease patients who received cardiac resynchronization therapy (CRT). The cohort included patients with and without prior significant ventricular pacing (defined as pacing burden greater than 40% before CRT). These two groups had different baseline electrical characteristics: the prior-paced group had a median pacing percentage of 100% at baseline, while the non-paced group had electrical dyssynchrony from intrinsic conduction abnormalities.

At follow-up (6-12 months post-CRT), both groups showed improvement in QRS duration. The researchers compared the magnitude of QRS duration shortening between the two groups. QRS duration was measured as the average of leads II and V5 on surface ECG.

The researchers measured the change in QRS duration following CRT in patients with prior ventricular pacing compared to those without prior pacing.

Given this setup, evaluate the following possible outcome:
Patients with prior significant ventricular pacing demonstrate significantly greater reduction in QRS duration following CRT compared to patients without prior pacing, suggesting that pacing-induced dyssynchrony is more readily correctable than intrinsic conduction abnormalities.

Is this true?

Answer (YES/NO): YES